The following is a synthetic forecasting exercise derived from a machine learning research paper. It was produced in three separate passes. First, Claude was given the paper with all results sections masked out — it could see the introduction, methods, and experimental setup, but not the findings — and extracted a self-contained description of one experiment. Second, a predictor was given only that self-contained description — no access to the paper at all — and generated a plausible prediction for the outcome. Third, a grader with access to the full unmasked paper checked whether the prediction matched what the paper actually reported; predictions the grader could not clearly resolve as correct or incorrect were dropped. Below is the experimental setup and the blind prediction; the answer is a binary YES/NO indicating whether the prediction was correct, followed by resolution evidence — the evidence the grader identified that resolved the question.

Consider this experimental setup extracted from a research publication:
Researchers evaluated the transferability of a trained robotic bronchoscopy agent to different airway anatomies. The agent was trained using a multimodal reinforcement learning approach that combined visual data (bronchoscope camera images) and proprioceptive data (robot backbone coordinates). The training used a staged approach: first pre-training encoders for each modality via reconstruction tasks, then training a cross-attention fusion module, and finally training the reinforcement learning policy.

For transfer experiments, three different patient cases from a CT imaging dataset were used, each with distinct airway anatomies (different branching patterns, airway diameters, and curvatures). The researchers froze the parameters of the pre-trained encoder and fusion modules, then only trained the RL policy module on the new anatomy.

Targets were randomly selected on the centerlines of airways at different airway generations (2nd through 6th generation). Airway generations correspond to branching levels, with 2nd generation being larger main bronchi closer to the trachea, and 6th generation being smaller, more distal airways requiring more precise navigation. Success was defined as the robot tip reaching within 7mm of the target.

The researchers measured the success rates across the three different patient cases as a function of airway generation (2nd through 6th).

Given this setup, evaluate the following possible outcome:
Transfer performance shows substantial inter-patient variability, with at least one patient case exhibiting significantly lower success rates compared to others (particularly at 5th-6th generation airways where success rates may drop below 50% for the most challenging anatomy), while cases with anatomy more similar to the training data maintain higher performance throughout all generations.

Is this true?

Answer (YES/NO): NO